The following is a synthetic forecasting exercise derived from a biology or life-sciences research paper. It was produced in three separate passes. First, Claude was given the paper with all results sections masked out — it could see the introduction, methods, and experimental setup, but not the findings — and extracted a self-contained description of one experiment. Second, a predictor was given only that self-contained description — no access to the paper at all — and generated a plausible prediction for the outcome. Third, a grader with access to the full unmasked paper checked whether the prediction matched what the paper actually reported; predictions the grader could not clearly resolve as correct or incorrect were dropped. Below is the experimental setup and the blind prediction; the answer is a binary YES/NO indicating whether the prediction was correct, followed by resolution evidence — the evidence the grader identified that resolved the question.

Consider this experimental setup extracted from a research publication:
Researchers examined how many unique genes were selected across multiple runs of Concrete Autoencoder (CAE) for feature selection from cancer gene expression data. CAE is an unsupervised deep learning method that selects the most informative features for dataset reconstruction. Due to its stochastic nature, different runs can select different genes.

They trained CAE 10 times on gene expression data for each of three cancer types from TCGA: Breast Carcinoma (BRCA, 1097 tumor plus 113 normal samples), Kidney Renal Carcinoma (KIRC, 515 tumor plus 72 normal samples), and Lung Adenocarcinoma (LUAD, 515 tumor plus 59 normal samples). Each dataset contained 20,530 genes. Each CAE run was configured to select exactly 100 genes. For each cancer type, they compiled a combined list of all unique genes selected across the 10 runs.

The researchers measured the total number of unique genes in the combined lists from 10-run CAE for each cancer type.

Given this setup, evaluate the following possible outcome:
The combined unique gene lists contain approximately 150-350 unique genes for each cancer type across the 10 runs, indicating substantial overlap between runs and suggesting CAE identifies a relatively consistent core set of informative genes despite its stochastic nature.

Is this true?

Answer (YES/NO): NO